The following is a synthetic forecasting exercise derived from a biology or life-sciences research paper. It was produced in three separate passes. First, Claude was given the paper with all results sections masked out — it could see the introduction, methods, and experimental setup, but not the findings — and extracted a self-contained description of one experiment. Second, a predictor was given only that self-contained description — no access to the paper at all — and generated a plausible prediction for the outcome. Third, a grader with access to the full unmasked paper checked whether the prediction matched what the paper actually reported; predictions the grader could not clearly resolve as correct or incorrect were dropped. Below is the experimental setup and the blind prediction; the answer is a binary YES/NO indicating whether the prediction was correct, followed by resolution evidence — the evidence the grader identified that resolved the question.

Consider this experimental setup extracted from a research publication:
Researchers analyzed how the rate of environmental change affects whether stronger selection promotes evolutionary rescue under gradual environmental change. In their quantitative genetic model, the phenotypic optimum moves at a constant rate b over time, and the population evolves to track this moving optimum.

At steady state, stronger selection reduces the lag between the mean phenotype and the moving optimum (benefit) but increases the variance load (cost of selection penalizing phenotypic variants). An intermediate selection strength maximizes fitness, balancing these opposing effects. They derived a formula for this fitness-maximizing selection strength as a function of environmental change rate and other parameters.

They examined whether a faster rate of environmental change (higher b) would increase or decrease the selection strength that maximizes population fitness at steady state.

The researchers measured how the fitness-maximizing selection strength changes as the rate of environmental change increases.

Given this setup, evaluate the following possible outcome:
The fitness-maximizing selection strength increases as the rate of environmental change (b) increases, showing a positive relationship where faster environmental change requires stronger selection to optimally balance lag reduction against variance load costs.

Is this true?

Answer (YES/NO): YES